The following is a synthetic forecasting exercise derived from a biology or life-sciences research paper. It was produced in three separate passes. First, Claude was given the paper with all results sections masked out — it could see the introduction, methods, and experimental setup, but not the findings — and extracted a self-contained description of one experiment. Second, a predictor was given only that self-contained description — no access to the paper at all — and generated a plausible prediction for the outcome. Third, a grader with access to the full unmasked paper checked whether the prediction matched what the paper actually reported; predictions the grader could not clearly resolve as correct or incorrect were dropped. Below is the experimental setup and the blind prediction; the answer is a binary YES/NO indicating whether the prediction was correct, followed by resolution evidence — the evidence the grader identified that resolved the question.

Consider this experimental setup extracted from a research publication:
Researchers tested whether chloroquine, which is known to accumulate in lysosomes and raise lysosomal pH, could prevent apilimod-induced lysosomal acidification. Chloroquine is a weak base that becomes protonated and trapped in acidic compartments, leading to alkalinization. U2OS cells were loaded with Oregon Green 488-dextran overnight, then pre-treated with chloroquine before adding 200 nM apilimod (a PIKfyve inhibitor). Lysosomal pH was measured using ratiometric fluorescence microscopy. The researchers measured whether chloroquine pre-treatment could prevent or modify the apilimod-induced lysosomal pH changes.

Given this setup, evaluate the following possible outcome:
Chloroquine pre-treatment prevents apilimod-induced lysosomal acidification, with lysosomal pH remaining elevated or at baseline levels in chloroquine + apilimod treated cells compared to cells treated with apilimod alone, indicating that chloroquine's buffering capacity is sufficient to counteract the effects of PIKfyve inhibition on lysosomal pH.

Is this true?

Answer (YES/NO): NO